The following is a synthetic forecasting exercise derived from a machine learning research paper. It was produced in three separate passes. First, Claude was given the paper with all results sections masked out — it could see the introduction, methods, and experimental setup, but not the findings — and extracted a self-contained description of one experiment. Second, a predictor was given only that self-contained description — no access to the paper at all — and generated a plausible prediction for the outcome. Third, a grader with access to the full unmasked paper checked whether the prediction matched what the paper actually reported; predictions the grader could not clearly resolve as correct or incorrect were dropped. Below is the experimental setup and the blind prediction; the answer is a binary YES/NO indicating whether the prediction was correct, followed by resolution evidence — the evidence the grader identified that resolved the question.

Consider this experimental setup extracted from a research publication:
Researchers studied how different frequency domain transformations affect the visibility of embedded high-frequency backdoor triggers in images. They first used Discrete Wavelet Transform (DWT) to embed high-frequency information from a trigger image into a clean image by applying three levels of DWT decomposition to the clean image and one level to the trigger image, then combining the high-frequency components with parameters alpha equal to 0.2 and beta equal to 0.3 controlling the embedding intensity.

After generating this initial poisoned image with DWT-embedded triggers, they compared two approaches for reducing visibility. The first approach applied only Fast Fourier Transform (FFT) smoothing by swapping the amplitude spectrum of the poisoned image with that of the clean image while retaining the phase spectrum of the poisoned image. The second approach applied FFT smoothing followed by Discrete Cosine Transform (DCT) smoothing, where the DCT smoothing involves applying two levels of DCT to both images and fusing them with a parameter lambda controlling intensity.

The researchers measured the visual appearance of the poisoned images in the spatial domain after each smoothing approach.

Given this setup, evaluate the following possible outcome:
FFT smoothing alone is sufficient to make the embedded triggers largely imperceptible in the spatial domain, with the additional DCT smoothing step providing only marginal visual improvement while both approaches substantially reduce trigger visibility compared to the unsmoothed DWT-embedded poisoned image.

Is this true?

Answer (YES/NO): NO